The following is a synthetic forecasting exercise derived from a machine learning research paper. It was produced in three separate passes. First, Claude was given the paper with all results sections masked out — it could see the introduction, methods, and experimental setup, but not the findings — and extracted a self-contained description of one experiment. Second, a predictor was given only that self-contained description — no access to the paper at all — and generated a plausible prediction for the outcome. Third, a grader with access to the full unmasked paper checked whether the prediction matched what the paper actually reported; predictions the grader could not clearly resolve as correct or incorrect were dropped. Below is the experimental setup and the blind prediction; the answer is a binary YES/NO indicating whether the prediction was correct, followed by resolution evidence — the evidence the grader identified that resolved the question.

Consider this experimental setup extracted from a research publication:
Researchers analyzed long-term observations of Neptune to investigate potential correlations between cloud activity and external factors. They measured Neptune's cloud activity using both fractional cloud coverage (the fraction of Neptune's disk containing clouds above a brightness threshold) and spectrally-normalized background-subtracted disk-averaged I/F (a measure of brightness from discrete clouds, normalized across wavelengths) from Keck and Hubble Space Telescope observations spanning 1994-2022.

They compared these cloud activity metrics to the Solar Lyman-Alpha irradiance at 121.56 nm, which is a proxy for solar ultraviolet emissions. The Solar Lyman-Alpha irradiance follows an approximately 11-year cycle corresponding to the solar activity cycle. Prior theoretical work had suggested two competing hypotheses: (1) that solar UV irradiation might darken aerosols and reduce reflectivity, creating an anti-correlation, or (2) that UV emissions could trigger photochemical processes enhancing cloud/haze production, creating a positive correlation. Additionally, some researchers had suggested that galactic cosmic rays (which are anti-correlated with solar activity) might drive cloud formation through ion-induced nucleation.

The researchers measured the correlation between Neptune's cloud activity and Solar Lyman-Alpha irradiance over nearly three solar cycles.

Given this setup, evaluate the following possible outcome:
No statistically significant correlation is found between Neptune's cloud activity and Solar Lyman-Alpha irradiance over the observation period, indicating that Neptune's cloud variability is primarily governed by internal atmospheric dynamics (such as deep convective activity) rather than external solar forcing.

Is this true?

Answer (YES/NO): NO